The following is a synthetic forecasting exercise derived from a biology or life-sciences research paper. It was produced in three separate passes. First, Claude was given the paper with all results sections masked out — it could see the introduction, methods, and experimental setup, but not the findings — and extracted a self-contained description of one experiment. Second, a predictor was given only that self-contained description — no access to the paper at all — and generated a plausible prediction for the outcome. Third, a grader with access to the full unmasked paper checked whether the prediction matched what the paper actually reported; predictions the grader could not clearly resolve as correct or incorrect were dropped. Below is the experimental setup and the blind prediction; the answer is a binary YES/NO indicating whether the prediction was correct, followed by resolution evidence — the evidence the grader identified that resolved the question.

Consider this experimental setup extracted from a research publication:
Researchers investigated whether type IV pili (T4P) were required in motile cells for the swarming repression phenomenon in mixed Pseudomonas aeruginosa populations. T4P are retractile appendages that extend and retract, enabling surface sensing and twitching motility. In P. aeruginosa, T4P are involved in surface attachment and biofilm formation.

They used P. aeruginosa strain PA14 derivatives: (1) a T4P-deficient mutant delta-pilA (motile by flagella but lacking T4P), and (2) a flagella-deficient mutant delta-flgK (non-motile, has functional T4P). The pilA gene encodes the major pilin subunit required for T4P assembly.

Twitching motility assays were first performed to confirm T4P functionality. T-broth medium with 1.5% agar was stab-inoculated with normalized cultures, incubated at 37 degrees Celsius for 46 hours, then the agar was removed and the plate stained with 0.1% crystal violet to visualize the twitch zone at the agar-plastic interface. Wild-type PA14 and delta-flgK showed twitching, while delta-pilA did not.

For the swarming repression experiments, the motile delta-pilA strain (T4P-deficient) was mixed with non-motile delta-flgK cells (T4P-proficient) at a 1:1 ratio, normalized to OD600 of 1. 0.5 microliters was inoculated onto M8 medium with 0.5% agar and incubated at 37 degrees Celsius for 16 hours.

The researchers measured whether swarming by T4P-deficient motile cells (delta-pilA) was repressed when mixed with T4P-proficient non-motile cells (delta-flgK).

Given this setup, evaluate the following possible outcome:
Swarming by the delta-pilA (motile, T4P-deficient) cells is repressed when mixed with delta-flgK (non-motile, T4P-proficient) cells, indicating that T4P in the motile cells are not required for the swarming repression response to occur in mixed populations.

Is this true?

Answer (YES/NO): NO